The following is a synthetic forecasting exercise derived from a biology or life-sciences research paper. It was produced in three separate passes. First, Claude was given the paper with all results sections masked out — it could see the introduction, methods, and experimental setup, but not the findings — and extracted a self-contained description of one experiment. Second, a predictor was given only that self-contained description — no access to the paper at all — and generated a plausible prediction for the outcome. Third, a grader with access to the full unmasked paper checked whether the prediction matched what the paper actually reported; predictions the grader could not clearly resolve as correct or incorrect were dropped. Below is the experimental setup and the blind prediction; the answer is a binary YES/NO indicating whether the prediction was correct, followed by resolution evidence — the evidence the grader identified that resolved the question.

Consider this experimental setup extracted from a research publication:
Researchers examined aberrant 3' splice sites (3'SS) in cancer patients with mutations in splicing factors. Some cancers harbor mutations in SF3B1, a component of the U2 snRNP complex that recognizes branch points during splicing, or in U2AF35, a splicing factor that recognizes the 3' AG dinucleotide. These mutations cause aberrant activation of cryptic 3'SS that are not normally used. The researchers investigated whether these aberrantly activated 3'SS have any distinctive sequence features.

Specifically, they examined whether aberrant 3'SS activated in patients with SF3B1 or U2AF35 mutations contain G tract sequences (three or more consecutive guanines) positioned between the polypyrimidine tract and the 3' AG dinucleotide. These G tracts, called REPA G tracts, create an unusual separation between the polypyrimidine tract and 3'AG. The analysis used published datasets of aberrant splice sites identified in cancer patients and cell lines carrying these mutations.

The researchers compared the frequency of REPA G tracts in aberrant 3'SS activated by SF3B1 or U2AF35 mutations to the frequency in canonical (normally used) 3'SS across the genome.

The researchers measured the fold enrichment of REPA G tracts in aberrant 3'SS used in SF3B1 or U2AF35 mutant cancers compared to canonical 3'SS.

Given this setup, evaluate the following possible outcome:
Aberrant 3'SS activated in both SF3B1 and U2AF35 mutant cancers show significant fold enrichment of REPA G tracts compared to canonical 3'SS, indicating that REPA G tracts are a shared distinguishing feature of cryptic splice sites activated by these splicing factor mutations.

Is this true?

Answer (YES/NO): YES